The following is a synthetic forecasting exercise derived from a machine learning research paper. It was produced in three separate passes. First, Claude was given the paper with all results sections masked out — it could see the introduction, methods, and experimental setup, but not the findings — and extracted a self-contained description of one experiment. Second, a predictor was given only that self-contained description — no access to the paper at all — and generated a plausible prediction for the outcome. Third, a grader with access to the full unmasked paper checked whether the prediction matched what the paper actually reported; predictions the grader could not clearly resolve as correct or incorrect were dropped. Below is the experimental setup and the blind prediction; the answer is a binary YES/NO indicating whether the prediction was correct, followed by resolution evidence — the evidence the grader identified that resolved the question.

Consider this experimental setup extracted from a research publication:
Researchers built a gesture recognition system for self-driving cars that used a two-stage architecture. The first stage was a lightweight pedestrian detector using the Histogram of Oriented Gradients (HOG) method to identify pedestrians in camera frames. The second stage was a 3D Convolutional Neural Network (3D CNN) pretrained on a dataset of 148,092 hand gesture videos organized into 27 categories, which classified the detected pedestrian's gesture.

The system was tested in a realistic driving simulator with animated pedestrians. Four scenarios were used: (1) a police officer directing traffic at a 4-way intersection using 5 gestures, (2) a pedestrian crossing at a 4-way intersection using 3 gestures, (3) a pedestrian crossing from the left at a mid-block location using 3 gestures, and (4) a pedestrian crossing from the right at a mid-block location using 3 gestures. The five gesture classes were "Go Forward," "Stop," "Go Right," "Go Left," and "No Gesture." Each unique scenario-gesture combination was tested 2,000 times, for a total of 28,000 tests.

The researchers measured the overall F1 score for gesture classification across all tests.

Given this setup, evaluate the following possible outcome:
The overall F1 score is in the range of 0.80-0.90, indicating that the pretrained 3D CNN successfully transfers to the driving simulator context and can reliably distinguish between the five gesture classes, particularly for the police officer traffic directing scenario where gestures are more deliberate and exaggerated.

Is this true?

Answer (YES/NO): NO